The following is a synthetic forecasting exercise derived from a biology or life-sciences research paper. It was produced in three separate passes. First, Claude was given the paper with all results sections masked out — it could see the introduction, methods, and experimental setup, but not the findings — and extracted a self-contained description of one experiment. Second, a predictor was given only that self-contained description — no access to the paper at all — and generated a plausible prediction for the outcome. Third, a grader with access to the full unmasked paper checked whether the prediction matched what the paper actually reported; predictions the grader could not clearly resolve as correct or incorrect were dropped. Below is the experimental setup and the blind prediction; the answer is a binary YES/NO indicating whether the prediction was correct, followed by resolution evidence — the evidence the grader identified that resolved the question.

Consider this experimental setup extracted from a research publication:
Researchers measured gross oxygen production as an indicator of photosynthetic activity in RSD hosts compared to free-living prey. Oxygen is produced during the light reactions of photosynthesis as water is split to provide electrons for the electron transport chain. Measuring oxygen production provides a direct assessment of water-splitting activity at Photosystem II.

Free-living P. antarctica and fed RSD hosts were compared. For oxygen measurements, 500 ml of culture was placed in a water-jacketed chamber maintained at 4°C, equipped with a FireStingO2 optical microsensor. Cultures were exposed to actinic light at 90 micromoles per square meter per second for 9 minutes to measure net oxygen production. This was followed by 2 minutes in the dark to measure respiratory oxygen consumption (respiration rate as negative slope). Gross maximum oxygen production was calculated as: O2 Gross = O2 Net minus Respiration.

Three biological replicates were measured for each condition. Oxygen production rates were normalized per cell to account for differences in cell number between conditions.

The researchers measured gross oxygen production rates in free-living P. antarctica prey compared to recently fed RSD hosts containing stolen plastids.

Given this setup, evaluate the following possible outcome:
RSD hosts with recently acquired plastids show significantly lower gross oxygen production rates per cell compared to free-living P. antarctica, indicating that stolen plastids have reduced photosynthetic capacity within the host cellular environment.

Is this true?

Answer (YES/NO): NO